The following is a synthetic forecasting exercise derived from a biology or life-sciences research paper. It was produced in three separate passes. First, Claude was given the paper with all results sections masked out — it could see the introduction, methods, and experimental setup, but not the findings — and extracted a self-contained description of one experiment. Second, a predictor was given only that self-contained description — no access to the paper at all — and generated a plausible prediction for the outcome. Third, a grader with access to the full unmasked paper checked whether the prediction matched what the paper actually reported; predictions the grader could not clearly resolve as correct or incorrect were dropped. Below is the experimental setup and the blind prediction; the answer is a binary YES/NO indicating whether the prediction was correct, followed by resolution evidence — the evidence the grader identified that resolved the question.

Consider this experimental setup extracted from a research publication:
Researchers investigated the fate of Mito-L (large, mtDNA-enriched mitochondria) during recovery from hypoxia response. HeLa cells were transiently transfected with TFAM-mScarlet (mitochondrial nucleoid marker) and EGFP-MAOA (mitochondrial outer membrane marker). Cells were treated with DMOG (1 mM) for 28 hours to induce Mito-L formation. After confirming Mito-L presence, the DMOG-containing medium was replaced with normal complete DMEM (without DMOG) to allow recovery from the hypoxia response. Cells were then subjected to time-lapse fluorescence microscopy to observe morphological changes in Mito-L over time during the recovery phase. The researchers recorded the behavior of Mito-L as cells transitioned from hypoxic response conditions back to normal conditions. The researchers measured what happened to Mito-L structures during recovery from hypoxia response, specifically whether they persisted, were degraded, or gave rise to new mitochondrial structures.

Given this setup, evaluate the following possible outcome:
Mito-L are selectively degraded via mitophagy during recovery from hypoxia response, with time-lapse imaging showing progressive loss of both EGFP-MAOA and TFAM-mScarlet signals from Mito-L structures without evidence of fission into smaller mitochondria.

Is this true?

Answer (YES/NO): NO